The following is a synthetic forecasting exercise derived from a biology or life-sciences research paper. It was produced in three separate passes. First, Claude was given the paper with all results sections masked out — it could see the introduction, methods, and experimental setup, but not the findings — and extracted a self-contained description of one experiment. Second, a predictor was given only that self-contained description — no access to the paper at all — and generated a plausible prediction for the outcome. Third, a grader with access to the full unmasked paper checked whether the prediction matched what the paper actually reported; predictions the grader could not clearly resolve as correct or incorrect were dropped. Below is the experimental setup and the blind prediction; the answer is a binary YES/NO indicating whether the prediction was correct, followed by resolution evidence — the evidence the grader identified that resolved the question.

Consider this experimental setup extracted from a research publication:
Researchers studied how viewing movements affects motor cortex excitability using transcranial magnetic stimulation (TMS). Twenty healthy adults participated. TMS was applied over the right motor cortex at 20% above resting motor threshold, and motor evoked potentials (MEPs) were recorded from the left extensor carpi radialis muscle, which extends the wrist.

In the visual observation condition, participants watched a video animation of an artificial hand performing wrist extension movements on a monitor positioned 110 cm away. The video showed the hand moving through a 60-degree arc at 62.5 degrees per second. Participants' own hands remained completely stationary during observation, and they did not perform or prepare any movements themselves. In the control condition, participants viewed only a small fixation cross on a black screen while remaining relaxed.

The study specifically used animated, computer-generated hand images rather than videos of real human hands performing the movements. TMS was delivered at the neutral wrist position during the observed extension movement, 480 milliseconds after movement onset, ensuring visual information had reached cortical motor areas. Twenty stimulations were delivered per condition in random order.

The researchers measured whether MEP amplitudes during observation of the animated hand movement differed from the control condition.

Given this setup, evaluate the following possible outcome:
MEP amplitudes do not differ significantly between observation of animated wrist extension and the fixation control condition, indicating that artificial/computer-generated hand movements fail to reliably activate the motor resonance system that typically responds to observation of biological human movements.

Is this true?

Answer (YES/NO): NO